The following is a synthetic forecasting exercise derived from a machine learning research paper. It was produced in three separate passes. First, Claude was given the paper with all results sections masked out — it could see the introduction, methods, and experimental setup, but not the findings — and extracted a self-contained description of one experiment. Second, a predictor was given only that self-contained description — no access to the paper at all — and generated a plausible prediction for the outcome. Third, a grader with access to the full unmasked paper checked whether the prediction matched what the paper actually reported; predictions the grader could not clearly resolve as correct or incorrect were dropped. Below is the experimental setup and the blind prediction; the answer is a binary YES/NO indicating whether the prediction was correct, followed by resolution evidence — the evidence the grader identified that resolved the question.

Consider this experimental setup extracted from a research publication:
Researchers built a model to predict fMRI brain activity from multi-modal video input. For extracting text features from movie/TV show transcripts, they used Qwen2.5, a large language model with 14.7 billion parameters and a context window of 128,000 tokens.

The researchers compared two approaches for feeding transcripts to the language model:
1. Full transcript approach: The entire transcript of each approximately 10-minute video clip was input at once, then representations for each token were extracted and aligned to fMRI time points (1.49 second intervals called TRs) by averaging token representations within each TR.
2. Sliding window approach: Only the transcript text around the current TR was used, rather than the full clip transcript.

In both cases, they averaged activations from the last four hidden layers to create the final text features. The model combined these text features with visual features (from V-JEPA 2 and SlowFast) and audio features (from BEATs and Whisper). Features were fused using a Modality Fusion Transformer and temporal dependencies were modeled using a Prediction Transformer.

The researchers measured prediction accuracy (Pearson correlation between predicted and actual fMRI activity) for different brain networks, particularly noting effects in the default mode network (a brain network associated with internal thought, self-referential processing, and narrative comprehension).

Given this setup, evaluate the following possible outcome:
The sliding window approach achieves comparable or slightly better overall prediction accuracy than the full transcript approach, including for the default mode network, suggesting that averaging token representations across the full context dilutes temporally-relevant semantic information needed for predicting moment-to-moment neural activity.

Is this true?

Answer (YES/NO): NO